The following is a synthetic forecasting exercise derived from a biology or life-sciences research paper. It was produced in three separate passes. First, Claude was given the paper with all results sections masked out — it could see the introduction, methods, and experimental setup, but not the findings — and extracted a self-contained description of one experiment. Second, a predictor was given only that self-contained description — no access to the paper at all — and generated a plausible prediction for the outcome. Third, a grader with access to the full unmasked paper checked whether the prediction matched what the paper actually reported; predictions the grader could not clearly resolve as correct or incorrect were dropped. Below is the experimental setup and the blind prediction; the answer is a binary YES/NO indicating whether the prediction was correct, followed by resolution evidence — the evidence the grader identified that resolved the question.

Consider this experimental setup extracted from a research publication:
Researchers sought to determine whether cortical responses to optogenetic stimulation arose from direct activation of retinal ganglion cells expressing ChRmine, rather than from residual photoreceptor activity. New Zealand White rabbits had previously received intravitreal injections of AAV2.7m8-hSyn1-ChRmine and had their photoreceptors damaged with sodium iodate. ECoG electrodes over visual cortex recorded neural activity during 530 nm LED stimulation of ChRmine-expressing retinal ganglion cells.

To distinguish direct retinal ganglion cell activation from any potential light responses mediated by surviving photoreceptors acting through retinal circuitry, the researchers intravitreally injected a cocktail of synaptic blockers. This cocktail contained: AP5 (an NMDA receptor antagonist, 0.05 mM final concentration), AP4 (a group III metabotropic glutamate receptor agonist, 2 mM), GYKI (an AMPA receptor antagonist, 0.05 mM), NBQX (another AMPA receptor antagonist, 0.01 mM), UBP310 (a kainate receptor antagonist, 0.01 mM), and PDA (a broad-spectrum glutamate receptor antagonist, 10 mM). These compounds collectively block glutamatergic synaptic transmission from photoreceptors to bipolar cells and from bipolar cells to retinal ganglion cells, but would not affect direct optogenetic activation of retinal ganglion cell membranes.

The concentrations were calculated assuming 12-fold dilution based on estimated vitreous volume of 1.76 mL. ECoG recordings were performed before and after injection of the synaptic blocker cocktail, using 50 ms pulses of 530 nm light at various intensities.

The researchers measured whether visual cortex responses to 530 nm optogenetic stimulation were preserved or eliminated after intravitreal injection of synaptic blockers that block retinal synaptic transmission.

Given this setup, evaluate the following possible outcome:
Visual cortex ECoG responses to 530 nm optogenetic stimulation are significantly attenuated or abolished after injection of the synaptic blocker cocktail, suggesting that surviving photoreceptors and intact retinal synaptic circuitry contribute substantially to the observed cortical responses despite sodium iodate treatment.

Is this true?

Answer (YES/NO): NO